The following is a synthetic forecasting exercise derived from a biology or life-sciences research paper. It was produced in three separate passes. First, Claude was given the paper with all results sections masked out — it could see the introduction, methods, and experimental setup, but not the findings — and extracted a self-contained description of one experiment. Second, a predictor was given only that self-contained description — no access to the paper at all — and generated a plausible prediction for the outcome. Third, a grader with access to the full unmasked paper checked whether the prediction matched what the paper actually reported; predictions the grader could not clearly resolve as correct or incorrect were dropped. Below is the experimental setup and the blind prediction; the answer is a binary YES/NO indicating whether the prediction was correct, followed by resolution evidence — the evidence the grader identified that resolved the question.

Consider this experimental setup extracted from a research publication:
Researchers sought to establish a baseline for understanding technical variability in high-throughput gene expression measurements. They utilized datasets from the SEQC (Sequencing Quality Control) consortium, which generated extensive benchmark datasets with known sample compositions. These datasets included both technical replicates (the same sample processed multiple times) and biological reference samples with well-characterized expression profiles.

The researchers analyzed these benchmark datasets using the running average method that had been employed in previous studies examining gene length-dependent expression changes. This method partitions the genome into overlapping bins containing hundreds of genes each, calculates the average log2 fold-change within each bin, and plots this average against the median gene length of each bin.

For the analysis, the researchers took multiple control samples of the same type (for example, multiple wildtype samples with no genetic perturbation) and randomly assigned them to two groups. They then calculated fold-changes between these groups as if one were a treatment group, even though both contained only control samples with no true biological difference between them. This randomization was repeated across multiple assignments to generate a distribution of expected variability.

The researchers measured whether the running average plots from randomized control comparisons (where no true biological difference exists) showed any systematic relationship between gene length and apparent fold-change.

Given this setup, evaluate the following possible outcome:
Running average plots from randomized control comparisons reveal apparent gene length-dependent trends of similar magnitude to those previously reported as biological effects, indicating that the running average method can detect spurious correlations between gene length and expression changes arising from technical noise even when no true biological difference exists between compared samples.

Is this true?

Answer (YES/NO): YES